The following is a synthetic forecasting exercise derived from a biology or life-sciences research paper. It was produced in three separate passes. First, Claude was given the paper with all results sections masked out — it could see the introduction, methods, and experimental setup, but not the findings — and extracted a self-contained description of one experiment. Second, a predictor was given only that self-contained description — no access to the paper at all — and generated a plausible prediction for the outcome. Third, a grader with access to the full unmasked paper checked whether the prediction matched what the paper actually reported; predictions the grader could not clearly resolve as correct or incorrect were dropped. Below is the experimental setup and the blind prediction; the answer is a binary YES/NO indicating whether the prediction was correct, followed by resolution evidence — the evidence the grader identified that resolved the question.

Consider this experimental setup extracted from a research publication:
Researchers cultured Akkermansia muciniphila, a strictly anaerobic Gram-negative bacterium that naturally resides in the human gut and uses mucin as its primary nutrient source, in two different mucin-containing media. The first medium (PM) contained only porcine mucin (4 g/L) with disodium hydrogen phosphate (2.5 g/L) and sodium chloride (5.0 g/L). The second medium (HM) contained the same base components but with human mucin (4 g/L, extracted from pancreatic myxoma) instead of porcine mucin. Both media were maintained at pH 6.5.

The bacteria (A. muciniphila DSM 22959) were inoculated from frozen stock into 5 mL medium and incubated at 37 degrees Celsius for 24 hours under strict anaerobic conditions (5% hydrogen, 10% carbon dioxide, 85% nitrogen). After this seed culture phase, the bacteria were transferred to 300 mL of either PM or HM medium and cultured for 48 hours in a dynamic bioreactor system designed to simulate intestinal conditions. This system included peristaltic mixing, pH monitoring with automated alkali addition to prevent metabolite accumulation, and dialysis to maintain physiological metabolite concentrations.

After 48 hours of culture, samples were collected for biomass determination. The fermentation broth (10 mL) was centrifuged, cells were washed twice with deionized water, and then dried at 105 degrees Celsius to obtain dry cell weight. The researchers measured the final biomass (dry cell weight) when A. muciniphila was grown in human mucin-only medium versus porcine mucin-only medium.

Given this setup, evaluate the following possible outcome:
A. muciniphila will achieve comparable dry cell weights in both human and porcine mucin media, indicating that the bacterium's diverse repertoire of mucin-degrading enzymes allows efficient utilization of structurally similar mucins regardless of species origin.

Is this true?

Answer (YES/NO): NO